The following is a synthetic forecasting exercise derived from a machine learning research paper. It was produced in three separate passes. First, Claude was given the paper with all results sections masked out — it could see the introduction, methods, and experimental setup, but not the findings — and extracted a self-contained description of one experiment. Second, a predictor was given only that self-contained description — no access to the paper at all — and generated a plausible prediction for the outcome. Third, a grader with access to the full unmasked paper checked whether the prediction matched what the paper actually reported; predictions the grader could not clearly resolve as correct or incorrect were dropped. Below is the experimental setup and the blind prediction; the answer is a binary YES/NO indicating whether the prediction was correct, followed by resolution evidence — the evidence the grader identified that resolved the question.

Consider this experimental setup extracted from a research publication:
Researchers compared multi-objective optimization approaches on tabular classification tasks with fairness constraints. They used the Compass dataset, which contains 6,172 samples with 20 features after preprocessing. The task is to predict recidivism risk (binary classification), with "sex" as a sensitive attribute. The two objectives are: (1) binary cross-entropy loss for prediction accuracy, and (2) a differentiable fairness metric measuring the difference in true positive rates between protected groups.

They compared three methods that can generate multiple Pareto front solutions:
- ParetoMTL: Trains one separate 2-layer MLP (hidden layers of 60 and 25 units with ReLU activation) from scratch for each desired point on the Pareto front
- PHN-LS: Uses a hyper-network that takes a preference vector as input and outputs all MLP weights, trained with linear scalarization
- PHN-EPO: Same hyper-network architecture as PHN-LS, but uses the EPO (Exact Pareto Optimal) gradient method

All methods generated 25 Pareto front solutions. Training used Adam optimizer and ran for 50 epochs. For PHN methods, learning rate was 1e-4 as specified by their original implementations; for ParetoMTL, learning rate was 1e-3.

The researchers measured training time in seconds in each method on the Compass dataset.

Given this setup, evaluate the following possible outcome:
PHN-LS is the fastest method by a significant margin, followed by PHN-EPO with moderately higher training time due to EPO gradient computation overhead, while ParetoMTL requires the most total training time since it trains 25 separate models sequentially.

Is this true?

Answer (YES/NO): YES